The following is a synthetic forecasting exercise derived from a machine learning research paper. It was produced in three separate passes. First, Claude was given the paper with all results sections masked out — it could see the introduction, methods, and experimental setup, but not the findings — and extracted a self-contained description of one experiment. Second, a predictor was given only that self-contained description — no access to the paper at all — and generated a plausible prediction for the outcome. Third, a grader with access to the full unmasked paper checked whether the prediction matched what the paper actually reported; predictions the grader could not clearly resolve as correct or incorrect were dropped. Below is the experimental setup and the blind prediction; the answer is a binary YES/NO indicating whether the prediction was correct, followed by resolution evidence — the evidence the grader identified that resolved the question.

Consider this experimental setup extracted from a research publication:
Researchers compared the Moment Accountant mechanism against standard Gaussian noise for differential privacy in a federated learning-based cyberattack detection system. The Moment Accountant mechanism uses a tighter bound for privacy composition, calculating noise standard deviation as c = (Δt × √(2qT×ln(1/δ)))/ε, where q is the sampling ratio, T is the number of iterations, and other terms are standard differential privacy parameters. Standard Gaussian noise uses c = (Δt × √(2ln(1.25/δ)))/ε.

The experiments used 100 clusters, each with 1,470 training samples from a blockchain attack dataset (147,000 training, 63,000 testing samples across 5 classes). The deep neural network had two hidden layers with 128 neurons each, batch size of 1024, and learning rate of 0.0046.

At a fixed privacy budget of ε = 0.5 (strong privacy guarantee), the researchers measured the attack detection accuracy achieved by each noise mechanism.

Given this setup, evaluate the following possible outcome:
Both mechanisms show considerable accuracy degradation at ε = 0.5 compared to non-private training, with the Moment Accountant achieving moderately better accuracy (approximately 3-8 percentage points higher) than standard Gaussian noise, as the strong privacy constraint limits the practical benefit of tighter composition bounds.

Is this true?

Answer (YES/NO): NO